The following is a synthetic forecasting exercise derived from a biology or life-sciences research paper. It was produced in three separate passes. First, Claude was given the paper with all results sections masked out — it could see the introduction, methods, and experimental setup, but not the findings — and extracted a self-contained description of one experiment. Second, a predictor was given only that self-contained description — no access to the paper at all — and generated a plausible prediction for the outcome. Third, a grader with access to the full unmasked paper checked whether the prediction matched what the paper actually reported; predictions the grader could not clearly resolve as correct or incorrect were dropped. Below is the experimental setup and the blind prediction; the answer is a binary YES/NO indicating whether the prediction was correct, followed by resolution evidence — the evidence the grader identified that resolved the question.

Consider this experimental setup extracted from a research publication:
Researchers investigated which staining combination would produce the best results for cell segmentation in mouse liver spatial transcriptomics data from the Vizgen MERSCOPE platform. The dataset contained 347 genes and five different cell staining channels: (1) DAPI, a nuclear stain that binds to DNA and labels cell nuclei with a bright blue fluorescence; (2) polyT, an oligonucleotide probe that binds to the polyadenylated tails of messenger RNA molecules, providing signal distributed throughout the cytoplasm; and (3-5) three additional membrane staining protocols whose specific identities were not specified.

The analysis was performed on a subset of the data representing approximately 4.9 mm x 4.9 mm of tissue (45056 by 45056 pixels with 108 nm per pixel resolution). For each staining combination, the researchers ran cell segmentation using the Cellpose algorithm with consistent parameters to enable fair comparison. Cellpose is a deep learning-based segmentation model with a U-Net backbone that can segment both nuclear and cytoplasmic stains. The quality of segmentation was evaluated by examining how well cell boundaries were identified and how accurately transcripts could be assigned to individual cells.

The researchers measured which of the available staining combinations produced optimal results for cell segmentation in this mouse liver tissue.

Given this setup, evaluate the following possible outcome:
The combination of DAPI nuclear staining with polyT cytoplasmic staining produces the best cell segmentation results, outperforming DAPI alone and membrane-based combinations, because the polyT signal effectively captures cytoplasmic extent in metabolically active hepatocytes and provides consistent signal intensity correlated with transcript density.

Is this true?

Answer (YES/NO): YES